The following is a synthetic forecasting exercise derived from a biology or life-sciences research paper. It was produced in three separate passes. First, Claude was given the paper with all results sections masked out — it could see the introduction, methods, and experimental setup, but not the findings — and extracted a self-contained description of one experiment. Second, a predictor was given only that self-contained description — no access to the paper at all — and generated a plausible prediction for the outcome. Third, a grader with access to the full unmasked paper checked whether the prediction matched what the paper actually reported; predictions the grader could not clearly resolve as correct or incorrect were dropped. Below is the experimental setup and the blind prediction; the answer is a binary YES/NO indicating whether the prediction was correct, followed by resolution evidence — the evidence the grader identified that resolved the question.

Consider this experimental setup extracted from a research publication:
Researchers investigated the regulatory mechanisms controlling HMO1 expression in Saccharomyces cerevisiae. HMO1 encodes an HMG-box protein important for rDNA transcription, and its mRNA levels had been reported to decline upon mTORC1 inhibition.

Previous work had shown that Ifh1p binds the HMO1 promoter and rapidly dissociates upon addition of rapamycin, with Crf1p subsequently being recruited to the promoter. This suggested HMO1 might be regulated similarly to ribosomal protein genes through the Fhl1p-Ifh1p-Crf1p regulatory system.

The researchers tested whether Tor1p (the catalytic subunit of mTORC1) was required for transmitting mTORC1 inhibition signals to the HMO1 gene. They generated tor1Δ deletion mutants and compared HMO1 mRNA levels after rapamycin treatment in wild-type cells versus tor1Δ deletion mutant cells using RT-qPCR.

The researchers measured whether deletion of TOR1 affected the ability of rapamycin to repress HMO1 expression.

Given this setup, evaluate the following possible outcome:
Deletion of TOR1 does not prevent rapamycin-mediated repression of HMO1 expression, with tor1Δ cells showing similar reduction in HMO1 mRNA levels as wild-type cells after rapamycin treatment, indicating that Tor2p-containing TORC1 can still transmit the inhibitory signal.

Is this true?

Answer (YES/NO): NO